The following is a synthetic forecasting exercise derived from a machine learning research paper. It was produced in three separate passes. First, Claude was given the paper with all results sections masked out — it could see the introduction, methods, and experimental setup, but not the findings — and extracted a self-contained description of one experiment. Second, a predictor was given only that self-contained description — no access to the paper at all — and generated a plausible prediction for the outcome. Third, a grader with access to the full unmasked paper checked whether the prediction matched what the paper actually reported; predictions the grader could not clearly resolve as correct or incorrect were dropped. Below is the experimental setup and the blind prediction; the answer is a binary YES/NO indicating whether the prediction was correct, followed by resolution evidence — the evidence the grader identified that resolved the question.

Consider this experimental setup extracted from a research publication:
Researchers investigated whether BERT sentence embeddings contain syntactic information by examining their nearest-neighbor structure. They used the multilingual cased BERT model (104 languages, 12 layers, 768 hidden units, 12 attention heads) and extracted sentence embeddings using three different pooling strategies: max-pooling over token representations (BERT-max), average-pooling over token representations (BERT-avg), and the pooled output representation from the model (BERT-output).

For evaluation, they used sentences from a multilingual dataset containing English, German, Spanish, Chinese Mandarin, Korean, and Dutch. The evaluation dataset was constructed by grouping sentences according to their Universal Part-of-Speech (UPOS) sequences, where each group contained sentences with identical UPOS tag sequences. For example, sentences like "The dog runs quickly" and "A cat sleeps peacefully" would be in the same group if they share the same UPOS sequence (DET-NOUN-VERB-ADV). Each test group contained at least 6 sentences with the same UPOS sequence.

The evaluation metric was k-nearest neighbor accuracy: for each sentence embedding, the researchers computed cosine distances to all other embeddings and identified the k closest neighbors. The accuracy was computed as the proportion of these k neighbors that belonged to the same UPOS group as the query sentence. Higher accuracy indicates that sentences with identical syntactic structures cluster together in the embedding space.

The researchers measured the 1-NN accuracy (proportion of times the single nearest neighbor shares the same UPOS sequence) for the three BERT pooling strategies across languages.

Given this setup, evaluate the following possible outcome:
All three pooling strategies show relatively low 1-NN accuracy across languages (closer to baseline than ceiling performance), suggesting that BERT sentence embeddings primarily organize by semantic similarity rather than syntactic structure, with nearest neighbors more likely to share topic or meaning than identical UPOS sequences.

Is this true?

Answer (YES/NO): NO